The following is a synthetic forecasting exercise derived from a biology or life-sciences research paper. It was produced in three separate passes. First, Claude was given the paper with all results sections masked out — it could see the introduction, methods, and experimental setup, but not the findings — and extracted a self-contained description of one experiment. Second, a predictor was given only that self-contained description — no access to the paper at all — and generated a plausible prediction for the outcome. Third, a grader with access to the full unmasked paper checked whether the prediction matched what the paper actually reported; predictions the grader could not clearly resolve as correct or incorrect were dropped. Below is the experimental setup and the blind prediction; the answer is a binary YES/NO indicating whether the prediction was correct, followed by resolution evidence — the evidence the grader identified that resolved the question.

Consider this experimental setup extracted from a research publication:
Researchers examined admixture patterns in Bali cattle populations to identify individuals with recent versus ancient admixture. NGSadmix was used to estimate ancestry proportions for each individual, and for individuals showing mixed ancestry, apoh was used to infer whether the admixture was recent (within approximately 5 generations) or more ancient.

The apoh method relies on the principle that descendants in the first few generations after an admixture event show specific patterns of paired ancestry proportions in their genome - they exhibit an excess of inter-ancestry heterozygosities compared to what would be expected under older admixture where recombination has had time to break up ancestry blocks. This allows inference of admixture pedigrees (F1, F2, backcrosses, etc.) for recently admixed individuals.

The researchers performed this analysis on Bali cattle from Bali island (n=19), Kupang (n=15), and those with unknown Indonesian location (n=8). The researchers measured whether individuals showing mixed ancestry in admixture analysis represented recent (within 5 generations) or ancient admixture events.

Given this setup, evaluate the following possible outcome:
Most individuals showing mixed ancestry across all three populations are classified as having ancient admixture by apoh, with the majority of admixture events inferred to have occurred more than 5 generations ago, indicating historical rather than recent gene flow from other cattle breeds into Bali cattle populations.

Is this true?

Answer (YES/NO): NO